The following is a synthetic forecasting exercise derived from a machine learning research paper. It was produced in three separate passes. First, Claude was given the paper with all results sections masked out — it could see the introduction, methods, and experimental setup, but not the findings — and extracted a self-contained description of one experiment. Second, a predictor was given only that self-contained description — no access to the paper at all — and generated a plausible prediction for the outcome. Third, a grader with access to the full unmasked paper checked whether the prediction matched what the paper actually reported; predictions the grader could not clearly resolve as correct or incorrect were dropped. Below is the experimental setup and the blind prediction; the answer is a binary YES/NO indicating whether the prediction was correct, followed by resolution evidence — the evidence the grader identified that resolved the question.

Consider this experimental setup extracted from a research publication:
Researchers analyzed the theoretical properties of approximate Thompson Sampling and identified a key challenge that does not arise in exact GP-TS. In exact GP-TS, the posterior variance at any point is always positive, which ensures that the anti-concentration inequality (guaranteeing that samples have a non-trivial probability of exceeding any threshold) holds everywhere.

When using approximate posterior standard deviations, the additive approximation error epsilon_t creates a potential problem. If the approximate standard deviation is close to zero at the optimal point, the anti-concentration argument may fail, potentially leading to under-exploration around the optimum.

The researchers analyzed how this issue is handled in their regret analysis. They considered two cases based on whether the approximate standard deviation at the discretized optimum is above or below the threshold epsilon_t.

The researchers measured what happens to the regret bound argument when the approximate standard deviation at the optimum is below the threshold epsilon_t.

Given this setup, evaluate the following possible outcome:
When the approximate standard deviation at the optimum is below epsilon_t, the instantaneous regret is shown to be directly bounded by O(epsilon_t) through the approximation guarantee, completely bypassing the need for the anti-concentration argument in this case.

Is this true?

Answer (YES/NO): NO